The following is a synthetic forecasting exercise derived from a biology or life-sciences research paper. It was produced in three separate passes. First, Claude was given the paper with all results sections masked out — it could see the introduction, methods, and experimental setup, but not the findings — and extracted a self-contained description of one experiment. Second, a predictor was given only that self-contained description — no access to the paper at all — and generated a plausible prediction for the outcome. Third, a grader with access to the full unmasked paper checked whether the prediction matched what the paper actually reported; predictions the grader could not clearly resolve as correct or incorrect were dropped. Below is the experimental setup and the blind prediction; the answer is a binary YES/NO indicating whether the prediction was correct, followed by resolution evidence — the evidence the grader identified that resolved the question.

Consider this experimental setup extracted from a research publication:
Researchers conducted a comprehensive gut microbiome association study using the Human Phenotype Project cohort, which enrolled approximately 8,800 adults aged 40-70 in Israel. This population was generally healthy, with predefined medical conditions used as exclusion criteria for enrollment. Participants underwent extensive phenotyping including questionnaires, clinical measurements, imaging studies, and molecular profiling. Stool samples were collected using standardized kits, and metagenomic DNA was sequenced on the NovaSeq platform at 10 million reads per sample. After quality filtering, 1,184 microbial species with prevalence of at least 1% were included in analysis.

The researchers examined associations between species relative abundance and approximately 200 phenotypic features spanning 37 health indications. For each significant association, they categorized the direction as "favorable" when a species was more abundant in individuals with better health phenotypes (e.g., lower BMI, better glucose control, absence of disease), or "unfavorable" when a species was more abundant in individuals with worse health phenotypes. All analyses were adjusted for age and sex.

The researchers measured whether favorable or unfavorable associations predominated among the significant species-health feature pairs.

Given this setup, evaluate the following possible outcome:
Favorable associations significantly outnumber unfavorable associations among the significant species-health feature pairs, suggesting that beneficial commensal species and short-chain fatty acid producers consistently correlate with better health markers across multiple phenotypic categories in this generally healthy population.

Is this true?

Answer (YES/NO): YES